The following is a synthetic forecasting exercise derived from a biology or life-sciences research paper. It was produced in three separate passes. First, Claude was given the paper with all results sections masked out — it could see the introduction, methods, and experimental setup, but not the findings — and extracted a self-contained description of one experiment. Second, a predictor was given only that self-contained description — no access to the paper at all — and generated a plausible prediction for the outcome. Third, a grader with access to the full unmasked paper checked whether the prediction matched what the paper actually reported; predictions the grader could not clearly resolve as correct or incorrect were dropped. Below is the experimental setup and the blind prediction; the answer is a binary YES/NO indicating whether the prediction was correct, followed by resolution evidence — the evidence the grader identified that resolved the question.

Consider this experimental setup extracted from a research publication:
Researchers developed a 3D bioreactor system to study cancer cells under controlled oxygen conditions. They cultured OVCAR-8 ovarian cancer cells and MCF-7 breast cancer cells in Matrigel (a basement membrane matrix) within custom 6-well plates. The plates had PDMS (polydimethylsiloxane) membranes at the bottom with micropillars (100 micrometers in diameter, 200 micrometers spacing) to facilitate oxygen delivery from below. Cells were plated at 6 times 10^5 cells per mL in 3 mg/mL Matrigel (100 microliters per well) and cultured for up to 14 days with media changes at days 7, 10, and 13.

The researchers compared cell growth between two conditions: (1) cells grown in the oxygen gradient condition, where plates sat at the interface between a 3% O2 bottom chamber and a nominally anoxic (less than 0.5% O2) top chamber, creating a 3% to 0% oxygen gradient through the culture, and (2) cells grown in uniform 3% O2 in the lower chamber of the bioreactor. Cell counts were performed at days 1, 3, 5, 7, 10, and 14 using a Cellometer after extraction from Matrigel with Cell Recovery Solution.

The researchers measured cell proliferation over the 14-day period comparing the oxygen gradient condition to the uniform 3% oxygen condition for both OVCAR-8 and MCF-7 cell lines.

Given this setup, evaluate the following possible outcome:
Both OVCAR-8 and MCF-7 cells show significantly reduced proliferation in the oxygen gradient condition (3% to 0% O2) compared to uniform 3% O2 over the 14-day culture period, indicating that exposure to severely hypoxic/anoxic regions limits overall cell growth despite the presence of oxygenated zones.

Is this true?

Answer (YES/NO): NO